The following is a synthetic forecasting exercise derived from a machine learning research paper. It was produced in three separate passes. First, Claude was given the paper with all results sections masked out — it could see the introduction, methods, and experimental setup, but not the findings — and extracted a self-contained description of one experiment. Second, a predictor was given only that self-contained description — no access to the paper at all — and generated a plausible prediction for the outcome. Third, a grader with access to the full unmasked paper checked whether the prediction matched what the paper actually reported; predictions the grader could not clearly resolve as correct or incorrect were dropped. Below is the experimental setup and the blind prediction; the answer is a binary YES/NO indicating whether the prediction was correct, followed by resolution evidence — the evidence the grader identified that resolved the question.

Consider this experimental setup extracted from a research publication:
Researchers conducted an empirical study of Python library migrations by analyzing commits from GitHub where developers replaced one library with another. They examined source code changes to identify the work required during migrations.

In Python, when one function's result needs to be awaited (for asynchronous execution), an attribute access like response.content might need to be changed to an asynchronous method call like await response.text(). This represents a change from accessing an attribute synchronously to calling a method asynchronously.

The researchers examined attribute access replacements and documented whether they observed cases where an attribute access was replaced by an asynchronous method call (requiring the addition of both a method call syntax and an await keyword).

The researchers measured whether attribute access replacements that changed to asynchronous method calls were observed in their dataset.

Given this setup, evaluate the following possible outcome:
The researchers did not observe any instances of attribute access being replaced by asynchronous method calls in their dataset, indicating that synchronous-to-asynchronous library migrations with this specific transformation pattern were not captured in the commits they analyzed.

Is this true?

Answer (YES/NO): NO